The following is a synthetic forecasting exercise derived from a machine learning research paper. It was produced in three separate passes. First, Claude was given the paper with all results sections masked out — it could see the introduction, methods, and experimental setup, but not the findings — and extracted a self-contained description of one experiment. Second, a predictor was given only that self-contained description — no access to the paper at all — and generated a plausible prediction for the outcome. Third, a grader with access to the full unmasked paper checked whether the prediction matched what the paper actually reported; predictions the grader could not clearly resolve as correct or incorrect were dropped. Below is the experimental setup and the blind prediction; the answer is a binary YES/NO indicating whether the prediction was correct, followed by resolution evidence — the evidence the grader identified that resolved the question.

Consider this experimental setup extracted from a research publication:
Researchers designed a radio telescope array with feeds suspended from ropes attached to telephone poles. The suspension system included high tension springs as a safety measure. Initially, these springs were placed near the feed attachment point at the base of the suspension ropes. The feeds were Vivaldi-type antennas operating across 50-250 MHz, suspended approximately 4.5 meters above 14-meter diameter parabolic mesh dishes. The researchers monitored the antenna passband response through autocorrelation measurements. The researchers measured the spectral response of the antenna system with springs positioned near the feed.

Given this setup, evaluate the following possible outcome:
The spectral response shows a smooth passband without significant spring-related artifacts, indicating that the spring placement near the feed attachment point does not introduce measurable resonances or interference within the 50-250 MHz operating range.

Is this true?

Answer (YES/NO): NO